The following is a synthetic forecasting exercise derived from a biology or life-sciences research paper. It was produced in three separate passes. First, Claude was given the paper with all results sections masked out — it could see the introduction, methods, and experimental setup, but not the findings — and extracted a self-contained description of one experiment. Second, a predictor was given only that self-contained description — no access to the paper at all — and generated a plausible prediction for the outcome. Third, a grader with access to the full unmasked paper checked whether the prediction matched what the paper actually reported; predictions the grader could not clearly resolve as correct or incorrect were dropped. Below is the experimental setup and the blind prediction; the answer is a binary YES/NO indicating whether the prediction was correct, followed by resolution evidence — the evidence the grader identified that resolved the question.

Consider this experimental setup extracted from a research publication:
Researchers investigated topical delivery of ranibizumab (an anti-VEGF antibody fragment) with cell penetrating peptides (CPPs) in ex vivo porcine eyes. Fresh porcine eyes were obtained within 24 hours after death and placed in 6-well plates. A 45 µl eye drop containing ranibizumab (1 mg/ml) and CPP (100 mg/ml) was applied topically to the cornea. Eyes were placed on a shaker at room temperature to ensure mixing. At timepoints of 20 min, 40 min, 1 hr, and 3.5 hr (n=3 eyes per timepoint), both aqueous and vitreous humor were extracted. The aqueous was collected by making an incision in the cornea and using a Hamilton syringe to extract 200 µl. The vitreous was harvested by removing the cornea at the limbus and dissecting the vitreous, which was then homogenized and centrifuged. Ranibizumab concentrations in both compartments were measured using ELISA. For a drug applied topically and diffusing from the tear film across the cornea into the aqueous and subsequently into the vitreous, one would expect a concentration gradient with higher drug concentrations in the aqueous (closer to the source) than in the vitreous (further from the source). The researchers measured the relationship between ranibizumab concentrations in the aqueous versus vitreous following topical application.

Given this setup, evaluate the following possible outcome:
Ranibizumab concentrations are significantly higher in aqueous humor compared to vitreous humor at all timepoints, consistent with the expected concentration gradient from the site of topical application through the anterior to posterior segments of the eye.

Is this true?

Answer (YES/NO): NO